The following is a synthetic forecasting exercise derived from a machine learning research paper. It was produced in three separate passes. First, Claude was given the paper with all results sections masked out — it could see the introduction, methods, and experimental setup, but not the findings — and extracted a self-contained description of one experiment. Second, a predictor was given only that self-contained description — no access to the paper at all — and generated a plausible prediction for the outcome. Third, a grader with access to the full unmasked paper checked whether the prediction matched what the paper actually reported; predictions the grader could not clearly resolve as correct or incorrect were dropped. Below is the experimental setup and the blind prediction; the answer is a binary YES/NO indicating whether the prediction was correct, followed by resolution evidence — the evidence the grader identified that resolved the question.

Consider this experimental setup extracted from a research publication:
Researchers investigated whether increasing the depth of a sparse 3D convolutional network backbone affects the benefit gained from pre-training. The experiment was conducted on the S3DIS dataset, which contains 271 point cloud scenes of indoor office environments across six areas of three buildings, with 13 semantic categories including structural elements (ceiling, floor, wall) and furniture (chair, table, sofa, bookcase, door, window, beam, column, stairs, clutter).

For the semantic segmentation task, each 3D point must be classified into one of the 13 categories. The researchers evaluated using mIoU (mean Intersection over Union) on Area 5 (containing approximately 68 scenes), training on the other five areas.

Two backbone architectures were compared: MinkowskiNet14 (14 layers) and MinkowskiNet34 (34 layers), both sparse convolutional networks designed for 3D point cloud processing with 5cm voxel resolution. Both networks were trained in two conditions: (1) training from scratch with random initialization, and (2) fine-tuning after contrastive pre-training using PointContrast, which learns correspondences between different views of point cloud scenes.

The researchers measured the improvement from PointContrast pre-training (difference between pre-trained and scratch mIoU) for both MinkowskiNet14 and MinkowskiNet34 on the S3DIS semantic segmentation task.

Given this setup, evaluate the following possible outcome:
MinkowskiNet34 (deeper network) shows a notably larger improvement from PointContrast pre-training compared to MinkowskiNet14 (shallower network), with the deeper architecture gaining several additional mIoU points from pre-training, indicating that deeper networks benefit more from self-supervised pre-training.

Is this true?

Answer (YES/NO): NO